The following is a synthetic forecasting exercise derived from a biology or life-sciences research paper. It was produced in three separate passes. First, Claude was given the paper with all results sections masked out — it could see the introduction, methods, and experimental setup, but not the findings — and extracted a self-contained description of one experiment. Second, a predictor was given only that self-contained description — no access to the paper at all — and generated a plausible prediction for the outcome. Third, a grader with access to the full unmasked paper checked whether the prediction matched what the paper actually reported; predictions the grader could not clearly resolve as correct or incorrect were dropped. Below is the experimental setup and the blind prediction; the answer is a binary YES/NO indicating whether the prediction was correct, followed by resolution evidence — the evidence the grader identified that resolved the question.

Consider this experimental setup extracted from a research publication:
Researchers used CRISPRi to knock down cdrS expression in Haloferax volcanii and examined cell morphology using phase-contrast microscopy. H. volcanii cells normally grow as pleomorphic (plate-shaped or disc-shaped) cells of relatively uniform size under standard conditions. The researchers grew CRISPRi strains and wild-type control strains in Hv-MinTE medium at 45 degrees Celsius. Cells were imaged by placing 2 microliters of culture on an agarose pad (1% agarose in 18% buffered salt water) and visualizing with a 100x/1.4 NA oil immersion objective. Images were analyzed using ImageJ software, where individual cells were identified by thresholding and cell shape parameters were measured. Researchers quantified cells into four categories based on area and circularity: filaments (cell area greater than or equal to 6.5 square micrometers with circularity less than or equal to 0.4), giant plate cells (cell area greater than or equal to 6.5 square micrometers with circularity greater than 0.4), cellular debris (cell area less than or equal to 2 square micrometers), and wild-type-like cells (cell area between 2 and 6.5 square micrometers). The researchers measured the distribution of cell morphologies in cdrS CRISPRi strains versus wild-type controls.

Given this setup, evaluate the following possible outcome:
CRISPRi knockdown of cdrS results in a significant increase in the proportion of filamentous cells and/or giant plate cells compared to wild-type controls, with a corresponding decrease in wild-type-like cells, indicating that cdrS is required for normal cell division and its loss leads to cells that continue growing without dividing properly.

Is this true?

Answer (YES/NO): YES